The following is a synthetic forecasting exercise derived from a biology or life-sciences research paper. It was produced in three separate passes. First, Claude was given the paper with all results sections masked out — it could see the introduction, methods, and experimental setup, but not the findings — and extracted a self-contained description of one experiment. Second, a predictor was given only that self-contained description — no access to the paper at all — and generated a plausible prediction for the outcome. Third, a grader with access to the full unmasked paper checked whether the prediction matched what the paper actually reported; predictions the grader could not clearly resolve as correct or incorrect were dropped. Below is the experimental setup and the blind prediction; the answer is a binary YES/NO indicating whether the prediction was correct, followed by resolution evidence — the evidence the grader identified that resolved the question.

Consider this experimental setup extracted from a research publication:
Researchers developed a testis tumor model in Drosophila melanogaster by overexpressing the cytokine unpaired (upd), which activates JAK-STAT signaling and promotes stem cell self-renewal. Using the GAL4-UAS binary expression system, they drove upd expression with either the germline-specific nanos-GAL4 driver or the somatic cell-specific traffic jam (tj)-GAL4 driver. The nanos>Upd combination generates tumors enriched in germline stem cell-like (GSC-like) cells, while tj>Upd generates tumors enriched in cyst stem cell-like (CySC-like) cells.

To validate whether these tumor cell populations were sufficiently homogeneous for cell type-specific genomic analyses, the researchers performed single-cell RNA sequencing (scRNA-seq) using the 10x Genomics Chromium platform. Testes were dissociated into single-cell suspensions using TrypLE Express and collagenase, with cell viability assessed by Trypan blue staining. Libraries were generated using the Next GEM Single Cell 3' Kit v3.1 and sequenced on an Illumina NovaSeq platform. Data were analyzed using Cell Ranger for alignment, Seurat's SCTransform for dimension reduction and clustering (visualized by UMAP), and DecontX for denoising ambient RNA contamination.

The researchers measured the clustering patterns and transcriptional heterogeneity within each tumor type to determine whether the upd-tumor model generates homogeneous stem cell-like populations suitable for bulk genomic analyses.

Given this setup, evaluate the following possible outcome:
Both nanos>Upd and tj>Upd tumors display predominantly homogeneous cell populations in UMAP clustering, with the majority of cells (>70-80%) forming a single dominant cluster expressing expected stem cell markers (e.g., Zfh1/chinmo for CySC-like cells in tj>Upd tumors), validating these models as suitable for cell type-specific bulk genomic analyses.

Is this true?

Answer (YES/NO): NO